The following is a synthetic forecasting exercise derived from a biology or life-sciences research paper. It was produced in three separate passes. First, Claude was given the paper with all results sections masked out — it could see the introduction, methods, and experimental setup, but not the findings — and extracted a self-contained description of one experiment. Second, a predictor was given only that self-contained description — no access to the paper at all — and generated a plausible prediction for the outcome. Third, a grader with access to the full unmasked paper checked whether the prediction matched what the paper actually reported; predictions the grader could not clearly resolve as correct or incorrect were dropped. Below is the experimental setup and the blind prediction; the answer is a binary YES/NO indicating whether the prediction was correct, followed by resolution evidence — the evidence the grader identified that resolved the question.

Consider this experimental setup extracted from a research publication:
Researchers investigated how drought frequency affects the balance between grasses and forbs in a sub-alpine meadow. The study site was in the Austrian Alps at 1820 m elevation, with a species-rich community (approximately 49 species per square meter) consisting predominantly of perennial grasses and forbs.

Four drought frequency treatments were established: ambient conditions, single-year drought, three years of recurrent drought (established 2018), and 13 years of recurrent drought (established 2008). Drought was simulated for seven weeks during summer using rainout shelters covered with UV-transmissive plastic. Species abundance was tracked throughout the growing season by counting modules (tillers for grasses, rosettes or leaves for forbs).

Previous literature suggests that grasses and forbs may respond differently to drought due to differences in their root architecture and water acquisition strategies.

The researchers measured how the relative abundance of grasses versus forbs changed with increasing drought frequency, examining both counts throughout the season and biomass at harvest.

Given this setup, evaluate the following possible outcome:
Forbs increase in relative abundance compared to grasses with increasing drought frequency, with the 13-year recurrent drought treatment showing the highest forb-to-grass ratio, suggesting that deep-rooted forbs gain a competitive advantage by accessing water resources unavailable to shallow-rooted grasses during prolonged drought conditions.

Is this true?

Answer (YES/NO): NO